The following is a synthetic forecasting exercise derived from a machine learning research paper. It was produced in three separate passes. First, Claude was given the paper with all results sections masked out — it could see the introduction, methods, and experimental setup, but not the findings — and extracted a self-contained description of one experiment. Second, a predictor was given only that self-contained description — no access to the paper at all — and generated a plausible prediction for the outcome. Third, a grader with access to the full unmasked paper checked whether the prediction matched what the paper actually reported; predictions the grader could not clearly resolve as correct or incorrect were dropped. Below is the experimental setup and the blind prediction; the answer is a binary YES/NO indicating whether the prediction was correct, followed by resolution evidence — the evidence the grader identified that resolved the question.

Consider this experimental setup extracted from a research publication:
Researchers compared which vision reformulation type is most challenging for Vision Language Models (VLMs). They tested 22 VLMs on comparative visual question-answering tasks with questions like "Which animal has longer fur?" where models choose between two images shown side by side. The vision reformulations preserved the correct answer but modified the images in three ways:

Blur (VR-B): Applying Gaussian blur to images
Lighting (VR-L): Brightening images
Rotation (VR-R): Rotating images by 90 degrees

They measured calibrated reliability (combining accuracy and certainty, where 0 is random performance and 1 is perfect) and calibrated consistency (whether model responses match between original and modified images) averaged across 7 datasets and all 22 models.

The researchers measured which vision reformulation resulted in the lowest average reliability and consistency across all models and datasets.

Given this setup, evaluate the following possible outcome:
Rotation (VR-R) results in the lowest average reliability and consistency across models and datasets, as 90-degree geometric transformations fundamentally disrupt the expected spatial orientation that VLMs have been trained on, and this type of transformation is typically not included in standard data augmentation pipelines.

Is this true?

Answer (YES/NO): NO